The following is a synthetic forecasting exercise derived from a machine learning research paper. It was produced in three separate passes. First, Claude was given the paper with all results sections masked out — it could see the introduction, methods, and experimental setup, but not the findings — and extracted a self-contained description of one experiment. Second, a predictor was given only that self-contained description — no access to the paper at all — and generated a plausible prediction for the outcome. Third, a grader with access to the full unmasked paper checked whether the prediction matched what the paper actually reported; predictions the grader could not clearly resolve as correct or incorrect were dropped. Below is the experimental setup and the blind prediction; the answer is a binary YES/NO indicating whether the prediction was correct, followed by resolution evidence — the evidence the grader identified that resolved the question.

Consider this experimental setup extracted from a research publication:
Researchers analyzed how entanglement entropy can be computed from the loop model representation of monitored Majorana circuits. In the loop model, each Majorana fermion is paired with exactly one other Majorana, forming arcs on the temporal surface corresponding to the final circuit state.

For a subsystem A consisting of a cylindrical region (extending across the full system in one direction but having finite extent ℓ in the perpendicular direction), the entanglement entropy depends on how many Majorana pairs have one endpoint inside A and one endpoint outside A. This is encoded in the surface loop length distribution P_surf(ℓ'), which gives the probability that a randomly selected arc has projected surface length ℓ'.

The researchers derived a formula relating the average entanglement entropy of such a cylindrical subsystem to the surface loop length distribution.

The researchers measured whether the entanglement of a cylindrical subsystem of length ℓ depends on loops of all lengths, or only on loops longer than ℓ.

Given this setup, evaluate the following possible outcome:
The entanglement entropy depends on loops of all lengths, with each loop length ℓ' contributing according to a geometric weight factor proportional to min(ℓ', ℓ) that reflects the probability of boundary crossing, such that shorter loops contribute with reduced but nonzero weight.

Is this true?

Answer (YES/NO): YES